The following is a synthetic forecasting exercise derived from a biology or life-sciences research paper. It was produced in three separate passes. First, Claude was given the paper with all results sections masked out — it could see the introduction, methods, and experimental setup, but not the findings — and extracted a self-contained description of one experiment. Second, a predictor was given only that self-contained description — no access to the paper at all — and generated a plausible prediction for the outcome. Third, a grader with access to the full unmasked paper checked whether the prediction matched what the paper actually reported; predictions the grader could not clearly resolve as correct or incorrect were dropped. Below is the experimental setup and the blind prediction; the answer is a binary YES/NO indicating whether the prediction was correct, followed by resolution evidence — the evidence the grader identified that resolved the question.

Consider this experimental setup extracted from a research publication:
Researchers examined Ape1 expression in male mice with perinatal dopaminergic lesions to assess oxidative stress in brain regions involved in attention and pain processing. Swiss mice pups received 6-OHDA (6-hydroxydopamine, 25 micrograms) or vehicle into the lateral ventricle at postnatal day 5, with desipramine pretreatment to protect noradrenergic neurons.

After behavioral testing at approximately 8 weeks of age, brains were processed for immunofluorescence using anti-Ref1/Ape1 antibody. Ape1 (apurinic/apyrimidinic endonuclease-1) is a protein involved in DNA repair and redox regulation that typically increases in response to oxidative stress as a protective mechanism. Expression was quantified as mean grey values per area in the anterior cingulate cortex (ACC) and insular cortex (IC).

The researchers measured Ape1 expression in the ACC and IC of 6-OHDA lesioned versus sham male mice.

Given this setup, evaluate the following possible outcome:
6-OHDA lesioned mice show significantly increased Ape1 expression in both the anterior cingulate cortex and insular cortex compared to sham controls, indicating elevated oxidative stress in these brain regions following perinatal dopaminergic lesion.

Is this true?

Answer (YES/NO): NO